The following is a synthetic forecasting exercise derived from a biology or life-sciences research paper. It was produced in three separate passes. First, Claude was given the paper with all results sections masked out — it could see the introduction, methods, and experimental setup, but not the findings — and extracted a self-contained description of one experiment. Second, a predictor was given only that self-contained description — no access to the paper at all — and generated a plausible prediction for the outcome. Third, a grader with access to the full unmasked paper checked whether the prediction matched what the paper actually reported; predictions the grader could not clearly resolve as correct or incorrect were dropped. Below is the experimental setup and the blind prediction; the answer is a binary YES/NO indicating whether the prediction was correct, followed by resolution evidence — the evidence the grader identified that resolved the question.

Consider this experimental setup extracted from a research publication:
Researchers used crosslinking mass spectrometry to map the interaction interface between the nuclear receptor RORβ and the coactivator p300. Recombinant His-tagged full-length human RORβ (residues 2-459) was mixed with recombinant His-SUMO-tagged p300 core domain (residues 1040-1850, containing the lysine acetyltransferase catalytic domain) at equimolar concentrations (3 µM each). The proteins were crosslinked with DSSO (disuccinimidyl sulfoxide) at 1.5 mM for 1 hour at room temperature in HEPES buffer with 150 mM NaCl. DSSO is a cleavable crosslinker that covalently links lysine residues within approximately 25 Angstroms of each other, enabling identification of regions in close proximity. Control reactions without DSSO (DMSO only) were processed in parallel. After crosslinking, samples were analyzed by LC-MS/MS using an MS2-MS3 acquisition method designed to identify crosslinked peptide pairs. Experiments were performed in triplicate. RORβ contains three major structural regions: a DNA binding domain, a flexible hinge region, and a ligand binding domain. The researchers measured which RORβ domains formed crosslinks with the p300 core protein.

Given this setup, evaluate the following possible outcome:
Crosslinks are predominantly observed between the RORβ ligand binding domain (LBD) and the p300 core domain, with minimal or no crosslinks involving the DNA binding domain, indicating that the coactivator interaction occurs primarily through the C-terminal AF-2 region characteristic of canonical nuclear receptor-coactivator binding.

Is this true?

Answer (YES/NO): NO